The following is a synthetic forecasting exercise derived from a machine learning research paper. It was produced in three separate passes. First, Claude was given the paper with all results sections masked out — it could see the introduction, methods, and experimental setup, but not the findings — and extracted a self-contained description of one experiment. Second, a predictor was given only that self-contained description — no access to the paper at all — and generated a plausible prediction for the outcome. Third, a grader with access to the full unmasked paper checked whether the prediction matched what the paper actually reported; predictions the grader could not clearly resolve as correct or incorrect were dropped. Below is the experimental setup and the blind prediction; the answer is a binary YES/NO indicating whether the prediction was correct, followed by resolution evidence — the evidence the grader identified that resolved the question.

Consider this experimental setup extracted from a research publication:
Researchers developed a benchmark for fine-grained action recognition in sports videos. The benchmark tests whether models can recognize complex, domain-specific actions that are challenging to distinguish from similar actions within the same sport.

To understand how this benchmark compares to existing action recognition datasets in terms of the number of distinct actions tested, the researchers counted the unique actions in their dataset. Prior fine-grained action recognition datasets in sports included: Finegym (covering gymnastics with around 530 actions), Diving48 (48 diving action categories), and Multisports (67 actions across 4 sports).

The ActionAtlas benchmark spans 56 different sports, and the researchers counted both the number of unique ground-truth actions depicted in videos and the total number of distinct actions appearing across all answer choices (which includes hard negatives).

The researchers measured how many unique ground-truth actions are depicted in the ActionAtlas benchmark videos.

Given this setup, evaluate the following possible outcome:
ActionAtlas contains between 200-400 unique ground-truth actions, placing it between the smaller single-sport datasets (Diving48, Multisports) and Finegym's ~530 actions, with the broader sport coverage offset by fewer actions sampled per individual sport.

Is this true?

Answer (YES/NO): NO